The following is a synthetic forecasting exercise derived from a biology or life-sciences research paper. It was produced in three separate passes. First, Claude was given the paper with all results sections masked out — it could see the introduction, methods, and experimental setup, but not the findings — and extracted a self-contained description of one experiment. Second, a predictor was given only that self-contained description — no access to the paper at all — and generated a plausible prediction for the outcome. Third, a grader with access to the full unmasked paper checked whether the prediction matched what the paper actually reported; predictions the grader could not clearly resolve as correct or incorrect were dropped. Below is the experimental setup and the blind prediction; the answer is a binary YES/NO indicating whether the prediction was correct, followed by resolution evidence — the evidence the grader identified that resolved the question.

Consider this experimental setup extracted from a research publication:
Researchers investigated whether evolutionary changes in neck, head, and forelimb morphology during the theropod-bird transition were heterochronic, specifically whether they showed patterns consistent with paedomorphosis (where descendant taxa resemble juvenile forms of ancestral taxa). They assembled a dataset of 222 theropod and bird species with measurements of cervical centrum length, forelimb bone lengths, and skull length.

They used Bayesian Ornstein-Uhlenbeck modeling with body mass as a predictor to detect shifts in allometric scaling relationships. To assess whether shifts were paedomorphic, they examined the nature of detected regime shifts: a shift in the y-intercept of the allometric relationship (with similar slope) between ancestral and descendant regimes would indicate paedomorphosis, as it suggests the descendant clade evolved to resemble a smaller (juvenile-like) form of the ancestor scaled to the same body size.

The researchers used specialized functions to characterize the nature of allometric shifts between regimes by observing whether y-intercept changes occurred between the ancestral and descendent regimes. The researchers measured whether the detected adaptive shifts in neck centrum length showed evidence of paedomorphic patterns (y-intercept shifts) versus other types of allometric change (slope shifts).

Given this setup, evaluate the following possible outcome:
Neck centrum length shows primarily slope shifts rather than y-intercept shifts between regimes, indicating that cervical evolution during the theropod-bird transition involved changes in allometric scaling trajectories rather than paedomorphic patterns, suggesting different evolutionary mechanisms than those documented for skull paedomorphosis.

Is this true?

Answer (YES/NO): NO